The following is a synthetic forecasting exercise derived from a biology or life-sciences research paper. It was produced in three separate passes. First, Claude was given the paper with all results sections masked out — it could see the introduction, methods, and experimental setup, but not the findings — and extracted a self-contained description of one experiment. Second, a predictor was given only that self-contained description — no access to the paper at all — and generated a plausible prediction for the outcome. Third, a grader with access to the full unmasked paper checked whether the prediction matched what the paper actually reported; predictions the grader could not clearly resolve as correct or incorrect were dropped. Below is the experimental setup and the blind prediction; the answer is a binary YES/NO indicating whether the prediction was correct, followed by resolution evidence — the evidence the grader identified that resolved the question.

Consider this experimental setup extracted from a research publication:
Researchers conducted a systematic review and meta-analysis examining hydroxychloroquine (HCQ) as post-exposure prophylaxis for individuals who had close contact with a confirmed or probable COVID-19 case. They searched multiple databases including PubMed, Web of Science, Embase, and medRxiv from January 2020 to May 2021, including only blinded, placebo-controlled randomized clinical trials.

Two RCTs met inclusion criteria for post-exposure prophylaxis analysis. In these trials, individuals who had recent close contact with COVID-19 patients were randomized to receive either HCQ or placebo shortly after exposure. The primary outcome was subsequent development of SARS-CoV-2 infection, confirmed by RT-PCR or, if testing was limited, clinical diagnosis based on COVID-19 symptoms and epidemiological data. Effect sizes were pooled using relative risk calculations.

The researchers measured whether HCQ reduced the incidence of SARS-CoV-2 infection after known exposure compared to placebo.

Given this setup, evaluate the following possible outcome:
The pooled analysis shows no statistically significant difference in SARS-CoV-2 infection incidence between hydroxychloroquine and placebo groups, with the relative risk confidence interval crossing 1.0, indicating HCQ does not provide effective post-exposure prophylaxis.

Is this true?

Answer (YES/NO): YES